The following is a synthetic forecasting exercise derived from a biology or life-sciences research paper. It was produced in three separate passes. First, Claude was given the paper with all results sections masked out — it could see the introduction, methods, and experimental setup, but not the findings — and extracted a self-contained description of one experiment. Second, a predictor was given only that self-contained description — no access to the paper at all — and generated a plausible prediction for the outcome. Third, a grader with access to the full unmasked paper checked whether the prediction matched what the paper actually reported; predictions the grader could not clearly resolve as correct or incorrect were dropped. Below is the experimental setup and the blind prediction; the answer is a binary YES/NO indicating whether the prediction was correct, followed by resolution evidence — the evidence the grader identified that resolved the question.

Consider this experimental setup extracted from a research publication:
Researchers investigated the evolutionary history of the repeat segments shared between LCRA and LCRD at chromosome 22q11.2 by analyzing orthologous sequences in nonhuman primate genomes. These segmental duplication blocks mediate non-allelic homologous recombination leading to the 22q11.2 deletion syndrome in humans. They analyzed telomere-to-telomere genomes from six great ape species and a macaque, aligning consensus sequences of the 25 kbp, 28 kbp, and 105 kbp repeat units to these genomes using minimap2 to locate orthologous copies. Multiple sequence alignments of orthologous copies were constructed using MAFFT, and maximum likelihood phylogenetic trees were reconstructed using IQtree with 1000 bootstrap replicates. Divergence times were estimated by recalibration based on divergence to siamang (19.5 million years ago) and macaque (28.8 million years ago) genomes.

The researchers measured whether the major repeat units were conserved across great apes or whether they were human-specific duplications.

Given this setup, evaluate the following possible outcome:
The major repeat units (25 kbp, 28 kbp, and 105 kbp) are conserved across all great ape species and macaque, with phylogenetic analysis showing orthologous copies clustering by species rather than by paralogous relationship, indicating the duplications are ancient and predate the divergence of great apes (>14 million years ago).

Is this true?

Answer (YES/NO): NO